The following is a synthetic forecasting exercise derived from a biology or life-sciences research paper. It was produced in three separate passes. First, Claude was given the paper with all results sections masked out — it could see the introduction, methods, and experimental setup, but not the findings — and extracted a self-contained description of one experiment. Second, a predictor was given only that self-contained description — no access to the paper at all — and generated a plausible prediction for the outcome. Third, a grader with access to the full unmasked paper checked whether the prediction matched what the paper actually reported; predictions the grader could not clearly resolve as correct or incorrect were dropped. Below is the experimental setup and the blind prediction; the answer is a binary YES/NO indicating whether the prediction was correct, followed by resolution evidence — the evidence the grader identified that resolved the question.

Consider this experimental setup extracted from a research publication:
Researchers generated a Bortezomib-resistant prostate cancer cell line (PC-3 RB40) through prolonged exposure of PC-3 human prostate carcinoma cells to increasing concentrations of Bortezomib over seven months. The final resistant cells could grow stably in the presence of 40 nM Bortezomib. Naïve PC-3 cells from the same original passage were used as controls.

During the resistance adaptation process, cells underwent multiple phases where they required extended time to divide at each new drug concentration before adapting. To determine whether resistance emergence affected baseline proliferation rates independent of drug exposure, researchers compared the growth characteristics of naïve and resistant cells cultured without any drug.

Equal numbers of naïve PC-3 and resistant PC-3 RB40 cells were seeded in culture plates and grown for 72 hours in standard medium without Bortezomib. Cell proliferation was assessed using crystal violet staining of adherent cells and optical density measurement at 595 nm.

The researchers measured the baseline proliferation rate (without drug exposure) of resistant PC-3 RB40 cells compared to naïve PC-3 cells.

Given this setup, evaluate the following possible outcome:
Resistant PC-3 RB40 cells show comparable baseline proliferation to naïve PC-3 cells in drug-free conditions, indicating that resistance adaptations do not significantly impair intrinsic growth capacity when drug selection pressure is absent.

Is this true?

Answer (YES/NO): YES